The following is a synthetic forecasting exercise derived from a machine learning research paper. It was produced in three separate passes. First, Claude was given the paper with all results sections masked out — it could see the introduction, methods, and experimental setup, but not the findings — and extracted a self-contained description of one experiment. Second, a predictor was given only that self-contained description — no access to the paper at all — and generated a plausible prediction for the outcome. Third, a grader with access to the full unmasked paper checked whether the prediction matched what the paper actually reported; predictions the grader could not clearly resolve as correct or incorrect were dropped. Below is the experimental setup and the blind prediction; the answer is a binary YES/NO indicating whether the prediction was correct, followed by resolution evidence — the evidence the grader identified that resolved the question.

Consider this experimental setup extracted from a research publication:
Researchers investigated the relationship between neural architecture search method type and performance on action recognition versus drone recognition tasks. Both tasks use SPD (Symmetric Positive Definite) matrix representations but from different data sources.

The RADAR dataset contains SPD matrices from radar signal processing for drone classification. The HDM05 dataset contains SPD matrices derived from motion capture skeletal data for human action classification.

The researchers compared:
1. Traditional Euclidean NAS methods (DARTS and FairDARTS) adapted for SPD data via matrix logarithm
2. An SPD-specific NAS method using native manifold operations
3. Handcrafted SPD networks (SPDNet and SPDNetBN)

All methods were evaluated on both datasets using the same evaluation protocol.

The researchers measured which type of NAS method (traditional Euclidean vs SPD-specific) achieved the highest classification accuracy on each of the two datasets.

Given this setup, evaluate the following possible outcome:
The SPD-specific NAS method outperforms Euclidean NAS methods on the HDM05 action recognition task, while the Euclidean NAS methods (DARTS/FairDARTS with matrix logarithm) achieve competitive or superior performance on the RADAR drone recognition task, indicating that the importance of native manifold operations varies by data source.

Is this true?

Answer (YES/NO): YES